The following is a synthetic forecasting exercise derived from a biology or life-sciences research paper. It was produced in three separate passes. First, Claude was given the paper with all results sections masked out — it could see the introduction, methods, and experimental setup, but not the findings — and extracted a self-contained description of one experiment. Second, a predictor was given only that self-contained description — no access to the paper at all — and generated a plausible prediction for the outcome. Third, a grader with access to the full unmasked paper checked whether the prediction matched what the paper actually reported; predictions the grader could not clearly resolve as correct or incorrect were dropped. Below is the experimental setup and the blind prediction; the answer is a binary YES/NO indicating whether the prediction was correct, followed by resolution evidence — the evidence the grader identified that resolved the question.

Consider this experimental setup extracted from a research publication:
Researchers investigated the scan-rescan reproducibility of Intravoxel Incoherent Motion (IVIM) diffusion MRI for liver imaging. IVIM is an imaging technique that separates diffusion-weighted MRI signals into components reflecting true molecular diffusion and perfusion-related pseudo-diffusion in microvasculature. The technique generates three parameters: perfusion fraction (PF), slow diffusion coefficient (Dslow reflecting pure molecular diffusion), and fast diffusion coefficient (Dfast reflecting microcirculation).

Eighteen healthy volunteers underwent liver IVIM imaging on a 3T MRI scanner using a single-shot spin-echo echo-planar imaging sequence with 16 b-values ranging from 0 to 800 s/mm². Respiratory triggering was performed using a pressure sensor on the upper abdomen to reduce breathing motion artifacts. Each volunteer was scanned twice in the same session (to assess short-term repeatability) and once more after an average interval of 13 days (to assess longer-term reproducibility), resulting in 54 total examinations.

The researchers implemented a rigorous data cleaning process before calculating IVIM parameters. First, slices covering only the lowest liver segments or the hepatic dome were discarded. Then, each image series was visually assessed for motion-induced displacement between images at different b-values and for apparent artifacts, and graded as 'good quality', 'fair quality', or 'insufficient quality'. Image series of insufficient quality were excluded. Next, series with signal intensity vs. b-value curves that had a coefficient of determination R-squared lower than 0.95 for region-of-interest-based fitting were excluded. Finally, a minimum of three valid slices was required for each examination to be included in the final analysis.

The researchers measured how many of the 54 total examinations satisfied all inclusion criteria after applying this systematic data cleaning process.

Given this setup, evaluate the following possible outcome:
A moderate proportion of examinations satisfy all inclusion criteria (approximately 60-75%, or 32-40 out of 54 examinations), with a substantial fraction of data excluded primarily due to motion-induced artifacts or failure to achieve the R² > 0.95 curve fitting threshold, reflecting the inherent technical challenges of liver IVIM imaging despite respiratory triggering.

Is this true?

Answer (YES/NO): NO